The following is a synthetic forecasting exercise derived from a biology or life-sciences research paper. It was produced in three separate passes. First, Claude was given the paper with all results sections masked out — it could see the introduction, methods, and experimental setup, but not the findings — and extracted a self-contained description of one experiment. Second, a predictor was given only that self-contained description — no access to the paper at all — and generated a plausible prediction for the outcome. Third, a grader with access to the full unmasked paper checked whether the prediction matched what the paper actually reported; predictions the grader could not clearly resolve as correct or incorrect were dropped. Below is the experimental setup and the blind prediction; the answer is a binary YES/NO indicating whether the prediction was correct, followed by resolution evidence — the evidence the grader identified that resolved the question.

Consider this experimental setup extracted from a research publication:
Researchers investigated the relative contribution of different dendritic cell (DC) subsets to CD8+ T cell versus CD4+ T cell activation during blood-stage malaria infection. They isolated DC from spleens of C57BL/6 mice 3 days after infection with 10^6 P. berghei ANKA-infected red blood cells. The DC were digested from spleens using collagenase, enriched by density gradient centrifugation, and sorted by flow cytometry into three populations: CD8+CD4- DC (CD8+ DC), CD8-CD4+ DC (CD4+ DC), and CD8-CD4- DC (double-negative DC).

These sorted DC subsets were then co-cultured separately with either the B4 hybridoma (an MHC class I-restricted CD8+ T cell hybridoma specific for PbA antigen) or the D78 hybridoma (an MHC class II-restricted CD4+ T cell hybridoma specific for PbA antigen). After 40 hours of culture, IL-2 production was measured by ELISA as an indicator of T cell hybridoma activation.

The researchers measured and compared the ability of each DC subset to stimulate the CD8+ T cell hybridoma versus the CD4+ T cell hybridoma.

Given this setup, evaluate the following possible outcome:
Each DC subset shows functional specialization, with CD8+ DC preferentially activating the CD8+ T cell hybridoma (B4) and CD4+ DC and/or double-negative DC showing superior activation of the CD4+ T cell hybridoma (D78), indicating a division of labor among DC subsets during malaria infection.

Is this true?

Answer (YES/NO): NO